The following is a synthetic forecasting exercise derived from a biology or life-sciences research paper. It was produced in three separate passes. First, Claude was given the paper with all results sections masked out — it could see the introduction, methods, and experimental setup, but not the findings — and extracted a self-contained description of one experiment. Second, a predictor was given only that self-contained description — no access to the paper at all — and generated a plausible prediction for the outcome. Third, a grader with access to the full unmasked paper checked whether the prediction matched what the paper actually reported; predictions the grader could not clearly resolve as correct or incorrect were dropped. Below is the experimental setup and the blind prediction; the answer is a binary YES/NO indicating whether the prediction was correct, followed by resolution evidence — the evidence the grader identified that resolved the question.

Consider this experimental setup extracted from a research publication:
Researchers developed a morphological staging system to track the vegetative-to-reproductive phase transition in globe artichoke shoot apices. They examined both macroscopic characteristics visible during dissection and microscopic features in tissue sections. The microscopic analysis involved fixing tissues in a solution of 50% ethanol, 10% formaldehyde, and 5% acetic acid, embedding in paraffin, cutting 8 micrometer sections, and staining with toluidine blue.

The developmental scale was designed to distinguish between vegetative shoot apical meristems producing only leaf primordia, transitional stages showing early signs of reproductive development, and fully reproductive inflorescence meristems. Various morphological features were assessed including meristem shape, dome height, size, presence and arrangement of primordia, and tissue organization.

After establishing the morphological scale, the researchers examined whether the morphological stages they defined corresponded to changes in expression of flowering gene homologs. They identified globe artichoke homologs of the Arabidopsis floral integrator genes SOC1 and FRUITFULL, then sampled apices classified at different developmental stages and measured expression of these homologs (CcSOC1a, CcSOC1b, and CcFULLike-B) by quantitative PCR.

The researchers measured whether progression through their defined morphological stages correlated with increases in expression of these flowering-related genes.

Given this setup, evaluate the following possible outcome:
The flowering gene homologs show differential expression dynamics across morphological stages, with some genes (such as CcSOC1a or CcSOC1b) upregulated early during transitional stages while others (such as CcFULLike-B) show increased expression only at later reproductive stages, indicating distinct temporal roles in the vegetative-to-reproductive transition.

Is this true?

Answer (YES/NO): NO